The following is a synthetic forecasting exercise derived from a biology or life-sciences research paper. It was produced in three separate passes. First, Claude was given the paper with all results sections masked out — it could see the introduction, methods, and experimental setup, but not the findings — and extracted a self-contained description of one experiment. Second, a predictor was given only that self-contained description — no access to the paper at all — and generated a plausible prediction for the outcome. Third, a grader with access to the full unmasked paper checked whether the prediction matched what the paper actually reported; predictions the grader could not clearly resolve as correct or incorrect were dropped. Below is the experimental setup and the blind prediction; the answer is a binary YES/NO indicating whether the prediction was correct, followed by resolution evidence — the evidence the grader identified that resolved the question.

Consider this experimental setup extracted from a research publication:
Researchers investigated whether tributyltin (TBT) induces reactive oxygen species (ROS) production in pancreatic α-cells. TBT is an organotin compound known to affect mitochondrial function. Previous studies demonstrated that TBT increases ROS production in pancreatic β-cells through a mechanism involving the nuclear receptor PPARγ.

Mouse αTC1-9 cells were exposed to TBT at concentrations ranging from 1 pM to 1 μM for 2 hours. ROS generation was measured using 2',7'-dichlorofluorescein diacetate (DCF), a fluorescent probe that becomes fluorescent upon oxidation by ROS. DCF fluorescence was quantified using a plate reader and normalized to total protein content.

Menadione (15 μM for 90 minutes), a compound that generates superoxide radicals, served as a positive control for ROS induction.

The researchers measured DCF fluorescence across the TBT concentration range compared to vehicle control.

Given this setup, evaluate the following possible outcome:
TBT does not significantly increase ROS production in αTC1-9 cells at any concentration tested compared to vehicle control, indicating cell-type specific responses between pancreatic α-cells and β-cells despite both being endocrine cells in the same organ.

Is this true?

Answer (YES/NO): NO